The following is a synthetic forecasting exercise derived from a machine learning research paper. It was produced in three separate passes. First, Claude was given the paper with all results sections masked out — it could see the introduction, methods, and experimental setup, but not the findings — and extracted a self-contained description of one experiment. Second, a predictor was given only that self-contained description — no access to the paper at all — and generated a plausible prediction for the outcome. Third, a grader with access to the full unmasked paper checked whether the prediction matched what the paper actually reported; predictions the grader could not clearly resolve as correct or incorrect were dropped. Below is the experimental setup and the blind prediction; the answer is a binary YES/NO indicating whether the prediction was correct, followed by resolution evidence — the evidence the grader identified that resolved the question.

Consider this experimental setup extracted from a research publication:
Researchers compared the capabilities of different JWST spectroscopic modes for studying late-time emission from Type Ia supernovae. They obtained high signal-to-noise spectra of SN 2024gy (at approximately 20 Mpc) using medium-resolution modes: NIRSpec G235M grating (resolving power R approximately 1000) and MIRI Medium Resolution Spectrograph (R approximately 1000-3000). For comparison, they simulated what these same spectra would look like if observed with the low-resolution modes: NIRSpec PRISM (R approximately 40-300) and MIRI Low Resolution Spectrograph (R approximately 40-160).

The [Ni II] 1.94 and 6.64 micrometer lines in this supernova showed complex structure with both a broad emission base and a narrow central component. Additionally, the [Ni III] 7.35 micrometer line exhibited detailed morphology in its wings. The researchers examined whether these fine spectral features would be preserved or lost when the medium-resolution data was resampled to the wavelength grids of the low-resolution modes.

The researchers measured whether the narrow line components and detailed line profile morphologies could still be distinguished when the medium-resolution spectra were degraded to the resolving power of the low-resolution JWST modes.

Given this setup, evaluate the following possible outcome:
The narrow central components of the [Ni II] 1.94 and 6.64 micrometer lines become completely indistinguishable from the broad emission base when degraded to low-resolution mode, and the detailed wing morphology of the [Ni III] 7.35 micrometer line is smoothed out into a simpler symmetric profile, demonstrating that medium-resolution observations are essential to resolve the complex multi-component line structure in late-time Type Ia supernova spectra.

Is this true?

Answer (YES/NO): YES